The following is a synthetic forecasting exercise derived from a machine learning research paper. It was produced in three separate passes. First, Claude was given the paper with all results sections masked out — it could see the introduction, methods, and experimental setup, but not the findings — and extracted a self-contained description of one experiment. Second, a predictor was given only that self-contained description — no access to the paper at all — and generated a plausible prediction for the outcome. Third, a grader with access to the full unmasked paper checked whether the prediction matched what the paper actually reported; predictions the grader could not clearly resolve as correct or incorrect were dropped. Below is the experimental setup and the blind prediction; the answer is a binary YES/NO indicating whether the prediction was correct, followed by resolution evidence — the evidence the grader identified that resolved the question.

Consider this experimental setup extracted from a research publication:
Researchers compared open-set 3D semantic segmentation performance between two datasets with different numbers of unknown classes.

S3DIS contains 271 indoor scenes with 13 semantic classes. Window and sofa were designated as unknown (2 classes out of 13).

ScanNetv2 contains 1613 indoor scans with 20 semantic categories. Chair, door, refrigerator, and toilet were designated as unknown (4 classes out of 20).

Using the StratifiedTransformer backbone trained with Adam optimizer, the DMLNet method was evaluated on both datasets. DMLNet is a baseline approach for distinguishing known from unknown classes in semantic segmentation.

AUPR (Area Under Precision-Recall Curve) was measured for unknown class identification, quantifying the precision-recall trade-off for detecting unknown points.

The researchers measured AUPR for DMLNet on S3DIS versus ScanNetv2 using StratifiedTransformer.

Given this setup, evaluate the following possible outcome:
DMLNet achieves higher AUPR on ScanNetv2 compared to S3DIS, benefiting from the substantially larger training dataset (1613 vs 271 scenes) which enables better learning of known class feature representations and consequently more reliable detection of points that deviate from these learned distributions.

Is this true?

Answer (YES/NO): YES